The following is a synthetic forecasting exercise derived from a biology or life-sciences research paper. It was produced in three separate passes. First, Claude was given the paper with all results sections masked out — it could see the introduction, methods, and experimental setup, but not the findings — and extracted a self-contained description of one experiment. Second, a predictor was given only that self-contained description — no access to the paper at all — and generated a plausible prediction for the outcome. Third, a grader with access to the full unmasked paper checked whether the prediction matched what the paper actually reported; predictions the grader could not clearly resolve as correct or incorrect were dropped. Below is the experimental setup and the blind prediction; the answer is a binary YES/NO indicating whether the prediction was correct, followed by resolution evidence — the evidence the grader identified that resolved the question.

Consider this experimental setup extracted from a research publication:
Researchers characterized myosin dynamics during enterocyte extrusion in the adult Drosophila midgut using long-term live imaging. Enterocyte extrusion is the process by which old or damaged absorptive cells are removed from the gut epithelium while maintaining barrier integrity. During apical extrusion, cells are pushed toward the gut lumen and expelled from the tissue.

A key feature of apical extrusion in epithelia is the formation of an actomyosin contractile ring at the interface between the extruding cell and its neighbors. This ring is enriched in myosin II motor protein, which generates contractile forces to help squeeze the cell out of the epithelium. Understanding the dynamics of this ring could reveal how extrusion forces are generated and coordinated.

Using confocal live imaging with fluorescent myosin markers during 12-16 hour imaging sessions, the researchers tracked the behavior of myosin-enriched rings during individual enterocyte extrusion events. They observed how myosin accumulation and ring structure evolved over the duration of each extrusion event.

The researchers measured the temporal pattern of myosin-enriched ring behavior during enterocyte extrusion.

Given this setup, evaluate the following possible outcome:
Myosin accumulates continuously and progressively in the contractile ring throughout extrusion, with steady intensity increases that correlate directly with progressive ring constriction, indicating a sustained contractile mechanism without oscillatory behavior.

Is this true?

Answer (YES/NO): NO